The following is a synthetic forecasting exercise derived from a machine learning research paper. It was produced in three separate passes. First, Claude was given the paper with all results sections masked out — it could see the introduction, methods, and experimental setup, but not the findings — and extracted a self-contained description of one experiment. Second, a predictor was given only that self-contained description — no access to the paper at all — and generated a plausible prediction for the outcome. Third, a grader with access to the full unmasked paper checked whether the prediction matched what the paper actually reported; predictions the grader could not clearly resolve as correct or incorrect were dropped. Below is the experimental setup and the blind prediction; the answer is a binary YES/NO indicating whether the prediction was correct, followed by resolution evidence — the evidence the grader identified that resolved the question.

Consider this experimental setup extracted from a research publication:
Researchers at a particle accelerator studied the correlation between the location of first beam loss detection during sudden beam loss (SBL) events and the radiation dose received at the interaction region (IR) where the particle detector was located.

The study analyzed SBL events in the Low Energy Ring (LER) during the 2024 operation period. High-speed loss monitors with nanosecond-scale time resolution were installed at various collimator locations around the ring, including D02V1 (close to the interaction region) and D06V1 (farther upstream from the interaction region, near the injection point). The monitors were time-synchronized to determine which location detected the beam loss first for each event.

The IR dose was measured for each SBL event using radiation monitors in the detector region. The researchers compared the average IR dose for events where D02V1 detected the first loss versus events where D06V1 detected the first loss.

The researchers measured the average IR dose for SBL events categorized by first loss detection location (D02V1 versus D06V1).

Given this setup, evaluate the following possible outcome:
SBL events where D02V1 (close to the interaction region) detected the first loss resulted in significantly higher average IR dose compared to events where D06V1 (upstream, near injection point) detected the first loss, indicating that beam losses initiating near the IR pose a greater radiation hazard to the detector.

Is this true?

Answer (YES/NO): YES